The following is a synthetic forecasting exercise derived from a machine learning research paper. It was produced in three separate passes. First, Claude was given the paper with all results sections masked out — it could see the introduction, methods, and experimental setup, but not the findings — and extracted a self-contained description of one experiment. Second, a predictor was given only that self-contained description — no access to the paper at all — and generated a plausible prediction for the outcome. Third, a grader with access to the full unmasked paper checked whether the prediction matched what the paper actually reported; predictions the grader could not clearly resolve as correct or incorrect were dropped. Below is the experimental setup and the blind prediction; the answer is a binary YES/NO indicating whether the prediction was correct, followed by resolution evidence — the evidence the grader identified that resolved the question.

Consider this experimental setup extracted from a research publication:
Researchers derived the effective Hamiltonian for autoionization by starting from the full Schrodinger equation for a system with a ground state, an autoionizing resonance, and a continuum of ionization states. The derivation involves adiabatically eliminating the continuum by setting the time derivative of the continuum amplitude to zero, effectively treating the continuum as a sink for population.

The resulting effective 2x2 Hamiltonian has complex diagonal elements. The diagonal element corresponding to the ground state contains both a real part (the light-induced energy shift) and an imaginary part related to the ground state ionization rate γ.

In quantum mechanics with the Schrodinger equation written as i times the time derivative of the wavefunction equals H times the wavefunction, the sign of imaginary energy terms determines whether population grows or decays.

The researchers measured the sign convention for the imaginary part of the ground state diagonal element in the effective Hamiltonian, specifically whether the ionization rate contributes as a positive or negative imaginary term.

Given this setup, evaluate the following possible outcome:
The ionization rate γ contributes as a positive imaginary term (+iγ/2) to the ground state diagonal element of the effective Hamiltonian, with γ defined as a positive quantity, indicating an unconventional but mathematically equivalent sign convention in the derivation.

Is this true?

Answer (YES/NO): NO